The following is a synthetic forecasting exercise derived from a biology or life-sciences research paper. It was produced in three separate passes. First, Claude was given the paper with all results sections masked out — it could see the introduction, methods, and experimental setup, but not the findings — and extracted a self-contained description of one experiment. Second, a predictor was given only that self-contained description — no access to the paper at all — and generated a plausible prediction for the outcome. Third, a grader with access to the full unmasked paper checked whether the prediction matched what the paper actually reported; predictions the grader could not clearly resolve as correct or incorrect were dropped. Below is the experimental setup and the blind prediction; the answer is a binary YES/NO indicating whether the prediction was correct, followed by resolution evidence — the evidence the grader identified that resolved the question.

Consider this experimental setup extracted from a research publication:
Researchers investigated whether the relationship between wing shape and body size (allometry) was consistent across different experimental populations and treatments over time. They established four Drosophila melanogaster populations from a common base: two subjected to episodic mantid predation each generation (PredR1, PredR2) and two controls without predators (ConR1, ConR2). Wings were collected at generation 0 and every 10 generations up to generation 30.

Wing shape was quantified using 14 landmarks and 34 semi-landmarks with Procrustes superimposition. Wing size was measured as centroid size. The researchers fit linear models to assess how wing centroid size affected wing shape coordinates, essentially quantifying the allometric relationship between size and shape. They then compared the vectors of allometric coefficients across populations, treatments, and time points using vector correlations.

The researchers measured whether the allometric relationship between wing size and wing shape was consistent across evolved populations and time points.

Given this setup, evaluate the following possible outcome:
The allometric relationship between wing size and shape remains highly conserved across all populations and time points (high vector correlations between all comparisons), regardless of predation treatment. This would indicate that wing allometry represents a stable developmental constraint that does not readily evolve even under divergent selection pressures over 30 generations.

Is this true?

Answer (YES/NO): YES